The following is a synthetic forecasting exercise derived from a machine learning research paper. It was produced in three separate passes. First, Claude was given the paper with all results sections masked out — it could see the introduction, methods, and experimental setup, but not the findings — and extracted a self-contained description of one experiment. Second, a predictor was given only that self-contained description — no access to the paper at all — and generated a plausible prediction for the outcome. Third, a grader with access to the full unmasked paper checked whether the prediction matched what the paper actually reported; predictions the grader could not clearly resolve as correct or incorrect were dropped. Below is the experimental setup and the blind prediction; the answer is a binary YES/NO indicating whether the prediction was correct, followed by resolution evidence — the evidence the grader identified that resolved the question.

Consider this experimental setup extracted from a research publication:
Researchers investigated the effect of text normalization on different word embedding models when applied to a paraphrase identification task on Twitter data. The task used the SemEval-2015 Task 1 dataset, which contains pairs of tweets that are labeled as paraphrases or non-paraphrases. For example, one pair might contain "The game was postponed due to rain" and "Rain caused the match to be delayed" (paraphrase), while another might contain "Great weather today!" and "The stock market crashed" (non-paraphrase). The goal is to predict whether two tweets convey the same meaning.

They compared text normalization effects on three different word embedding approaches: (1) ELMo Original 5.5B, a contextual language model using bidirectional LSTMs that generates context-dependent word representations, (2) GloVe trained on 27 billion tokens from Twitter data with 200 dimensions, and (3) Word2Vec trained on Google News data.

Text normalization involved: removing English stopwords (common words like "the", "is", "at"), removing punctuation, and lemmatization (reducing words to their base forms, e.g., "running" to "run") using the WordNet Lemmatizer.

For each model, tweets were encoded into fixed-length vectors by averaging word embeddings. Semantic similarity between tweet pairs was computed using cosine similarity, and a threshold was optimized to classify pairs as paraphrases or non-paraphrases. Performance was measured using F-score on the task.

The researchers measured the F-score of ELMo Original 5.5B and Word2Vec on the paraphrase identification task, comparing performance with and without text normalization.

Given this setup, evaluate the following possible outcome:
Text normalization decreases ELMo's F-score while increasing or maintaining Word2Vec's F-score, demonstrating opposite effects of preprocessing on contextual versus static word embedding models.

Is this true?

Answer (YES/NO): YES